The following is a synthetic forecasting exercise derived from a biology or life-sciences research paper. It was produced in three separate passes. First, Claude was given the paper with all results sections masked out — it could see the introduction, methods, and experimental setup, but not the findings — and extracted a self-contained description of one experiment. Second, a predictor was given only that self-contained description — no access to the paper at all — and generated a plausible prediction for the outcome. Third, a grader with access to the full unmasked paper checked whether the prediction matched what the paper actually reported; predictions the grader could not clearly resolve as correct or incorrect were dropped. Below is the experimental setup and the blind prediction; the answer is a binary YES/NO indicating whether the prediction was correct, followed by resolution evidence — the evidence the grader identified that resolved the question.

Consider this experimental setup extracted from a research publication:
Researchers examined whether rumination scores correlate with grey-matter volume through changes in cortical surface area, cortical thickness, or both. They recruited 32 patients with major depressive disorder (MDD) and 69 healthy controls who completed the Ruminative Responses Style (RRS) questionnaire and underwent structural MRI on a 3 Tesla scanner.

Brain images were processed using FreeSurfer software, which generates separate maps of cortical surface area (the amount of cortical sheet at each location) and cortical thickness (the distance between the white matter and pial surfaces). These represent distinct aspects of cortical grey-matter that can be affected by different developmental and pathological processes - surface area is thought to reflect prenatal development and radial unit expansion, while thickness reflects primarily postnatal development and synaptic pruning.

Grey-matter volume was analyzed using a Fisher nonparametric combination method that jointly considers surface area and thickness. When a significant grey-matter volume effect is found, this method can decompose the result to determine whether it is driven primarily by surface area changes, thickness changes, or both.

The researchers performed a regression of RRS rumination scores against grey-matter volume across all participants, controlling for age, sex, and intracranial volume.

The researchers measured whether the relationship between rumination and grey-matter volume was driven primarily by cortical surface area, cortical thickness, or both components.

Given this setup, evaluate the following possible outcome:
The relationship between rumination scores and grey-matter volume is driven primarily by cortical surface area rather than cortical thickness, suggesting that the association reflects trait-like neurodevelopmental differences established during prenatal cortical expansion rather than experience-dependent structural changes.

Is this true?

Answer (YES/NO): YES